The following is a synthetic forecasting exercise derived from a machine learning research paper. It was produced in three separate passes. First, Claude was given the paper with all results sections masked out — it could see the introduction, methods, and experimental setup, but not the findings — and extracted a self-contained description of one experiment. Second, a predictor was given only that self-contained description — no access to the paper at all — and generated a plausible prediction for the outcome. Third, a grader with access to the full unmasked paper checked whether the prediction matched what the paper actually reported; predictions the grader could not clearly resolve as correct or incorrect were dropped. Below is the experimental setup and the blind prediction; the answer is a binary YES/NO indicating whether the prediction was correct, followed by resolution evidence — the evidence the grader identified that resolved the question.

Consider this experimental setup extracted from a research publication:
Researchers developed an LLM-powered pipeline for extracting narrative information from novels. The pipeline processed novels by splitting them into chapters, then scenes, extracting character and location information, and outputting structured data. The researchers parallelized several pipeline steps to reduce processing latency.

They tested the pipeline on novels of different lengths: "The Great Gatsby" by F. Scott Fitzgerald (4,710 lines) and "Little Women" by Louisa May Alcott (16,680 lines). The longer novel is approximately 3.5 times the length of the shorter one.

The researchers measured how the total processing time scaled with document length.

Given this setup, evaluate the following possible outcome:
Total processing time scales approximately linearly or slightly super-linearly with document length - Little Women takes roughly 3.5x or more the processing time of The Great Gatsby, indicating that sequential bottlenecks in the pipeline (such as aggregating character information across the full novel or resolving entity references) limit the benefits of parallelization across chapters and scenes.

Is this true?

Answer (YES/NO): NO